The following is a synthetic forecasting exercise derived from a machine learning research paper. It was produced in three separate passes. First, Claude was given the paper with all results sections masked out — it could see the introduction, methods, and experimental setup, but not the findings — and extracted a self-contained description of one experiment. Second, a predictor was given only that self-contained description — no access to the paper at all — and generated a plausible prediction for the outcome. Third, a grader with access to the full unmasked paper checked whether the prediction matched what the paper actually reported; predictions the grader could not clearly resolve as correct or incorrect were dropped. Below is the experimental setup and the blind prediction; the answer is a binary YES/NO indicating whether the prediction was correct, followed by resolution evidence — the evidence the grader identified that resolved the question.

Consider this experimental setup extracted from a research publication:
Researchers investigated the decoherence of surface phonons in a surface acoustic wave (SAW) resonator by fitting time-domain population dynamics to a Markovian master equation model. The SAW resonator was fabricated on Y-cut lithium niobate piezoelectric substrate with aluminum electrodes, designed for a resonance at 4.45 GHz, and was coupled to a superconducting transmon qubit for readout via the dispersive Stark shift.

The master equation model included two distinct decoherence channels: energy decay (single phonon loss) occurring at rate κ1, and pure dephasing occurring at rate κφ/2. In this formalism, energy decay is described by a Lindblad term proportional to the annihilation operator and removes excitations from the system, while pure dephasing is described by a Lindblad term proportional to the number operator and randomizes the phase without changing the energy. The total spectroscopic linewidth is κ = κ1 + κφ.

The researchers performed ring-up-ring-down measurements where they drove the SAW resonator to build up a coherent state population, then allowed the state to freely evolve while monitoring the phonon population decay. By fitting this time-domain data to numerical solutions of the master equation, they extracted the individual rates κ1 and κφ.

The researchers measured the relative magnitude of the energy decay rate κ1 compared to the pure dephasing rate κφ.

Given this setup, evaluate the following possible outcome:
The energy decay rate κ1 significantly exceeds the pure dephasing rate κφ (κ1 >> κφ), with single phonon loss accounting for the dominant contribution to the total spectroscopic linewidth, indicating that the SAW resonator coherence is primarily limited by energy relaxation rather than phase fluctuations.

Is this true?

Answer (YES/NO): NO